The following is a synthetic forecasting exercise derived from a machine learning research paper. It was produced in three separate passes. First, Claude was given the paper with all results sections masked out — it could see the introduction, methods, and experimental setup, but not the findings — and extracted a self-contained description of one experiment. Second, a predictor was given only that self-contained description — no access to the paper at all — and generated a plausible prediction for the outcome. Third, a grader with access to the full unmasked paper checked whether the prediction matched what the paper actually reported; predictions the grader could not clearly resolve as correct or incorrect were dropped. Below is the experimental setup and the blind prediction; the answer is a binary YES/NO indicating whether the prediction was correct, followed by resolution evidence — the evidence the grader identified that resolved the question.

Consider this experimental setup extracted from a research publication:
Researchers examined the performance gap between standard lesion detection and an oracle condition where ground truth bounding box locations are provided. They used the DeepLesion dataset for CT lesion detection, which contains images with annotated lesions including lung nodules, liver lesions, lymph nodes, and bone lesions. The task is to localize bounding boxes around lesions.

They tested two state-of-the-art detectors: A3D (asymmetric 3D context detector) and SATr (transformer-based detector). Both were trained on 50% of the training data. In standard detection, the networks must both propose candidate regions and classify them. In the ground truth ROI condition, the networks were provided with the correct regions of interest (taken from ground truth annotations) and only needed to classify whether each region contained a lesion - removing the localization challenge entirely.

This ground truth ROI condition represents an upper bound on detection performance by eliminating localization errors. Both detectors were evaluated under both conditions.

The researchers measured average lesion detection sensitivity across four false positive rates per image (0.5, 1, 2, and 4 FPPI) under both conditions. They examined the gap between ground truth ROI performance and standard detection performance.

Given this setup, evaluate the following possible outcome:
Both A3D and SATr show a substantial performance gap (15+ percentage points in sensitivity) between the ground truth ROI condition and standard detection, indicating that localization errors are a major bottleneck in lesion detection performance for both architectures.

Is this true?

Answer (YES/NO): NO